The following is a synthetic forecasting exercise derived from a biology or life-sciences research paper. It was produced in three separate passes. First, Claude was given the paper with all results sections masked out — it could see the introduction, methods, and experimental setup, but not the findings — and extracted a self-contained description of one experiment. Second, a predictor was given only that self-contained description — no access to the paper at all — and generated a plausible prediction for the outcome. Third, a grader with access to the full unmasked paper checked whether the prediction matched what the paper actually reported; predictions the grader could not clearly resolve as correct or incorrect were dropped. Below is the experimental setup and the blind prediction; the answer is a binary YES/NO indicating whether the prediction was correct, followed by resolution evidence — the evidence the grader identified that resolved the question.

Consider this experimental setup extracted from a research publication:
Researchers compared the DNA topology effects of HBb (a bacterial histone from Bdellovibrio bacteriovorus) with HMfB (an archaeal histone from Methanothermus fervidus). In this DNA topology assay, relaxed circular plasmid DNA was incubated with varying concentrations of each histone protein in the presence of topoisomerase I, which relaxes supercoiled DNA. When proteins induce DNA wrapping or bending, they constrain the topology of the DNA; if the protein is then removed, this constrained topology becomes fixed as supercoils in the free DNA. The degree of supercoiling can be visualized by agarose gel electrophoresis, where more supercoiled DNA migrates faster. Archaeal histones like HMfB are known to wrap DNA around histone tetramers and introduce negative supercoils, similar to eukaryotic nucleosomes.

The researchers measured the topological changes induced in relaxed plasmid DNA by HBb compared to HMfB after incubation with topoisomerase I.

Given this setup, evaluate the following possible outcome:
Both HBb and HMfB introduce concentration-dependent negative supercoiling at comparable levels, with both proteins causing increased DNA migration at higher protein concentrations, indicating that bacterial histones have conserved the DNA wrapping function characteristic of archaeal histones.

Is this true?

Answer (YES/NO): NO